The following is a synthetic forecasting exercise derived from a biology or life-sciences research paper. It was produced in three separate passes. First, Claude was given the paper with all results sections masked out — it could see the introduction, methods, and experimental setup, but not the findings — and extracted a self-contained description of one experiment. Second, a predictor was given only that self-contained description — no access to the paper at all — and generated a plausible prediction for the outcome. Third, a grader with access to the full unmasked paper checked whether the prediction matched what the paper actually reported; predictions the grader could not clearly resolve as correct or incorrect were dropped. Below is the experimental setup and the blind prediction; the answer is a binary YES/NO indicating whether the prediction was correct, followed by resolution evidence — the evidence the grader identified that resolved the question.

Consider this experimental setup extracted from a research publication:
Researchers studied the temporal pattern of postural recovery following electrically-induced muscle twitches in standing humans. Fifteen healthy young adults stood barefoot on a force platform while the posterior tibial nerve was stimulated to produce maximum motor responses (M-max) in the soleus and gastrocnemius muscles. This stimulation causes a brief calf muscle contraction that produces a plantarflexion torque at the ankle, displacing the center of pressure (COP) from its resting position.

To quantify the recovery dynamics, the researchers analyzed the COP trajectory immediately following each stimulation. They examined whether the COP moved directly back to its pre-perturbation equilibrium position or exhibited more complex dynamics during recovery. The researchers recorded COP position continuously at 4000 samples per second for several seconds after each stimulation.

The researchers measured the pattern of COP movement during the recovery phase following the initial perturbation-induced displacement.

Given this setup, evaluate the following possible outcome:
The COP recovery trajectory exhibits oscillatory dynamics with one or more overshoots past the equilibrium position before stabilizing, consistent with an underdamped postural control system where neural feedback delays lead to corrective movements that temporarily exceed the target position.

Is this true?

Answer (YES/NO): YES